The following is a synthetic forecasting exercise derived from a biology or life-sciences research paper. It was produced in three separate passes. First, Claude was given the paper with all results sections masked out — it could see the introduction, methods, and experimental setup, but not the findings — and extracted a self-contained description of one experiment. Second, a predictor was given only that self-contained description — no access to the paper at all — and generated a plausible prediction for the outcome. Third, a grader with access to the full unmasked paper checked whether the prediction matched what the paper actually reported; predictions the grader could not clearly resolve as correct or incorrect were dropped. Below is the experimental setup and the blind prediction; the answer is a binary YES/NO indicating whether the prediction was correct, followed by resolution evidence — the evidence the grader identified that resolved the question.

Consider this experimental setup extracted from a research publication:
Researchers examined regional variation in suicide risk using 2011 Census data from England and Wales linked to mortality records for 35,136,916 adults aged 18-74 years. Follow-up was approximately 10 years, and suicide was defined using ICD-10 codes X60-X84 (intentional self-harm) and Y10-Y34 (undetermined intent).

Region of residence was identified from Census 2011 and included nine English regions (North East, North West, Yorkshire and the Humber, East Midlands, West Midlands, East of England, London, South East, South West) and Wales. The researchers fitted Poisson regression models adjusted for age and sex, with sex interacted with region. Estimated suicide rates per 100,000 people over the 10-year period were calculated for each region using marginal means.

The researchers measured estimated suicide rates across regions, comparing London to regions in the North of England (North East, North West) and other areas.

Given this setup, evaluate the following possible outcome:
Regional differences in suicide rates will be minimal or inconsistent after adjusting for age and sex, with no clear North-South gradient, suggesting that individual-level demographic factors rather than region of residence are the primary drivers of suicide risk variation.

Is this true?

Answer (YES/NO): NO